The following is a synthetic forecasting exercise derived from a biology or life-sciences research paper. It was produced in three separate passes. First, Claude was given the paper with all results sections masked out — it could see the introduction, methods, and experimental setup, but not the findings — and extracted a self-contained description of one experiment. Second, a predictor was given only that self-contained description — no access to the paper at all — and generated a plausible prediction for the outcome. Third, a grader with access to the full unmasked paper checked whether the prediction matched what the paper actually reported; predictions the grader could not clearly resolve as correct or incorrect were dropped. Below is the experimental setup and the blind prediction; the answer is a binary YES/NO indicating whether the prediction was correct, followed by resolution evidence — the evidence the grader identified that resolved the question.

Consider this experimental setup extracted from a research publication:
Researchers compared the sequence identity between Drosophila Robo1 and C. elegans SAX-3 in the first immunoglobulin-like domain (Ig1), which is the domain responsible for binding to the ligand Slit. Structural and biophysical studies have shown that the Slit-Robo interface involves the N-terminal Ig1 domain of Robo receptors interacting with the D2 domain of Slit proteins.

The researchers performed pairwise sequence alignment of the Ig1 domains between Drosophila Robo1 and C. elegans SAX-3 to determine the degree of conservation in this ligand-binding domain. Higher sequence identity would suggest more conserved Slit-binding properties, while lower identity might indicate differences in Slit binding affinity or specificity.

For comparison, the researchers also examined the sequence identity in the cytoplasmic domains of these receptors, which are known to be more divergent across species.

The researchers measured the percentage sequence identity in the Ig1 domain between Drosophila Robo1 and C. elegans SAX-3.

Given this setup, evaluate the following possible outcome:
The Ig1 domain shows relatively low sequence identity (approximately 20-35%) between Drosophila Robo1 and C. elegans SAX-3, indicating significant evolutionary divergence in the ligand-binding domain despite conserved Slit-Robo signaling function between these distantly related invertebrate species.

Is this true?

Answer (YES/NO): NO